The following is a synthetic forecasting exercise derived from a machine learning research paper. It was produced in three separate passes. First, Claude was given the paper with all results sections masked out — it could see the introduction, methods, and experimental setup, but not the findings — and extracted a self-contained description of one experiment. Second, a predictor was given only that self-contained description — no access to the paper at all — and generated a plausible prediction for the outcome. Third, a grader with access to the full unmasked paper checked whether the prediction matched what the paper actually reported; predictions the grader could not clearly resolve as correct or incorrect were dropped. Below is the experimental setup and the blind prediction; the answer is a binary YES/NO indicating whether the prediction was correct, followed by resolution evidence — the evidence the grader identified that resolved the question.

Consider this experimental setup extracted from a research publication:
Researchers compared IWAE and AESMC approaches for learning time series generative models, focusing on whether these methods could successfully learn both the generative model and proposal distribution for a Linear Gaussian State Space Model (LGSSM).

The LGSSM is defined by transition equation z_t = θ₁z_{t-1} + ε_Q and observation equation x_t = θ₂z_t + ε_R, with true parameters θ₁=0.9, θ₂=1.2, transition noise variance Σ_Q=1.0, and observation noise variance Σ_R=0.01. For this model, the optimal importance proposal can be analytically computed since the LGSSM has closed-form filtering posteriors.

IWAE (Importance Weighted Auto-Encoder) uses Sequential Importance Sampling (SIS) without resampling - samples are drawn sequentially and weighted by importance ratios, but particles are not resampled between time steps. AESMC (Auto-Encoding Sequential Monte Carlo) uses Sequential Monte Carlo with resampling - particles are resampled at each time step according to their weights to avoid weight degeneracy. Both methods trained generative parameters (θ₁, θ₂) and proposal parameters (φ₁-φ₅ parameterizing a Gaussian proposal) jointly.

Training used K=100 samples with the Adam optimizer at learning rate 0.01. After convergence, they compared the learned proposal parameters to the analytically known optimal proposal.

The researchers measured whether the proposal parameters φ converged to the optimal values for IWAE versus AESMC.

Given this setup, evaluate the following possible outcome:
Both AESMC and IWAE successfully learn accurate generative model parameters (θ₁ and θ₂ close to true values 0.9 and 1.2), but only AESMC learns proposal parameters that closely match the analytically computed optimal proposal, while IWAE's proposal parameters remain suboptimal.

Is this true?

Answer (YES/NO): NO